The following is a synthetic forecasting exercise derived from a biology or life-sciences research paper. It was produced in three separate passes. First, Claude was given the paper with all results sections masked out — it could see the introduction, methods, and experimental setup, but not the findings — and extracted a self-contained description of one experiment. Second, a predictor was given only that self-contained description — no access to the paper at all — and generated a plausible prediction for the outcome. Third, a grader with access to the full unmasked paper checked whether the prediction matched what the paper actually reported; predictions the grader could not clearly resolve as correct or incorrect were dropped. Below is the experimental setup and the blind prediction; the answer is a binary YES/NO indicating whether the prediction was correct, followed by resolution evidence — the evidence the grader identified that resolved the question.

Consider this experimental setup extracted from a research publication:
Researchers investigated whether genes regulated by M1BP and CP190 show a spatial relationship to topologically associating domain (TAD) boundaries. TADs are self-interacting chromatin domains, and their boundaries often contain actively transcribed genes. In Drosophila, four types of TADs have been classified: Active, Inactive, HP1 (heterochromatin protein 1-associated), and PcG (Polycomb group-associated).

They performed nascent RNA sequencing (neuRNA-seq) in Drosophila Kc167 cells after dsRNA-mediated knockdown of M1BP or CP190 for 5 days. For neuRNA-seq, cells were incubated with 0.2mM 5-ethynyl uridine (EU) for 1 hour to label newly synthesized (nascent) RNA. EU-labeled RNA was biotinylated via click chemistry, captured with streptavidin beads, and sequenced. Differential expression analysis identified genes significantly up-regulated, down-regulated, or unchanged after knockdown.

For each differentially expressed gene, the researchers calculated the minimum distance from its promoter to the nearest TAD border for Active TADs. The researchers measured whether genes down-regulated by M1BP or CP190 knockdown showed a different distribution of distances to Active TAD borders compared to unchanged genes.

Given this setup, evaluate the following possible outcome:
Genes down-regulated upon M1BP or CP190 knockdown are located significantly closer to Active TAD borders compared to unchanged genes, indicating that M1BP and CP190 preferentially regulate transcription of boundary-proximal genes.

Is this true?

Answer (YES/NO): YES